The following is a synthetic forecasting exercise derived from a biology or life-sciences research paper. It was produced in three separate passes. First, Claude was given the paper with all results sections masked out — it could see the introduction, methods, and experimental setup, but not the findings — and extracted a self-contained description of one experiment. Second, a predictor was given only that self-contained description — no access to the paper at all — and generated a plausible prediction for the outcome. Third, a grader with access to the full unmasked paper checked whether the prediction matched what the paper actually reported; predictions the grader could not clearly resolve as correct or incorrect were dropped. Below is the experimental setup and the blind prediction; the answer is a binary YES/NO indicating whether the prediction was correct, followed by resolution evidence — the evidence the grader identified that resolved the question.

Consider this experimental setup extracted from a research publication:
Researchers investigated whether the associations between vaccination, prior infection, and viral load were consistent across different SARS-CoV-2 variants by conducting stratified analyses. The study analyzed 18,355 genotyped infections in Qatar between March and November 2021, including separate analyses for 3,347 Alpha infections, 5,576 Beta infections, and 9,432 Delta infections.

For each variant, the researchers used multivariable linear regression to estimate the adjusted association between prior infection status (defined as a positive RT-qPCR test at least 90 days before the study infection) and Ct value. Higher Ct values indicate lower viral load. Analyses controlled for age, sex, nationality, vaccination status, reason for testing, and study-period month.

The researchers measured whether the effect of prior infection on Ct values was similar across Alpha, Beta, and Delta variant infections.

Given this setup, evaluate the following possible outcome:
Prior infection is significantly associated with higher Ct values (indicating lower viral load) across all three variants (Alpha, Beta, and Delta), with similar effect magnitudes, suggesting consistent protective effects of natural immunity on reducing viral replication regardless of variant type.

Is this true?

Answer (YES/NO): YES